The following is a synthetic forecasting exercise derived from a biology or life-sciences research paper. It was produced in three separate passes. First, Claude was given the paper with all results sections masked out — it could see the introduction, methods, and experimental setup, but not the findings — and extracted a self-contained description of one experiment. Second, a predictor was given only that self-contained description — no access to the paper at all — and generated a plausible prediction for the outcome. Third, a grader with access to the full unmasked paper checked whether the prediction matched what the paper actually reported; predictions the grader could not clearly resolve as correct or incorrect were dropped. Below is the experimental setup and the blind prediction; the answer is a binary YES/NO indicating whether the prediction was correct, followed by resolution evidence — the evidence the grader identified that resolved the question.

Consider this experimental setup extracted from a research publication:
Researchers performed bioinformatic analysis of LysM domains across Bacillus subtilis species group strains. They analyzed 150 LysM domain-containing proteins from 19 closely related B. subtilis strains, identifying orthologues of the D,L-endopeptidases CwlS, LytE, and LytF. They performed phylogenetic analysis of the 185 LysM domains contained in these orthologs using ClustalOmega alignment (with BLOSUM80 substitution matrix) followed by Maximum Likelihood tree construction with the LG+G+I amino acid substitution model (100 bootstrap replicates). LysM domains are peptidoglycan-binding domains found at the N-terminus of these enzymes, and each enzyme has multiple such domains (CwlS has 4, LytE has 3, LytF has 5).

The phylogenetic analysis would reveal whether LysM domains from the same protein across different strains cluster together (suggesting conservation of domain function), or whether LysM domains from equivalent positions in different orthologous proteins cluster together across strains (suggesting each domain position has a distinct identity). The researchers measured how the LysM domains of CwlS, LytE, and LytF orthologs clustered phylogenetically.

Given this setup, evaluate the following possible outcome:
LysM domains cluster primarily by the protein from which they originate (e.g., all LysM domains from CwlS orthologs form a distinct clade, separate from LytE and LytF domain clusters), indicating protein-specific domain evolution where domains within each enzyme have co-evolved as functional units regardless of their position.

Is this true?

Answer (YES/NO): NO